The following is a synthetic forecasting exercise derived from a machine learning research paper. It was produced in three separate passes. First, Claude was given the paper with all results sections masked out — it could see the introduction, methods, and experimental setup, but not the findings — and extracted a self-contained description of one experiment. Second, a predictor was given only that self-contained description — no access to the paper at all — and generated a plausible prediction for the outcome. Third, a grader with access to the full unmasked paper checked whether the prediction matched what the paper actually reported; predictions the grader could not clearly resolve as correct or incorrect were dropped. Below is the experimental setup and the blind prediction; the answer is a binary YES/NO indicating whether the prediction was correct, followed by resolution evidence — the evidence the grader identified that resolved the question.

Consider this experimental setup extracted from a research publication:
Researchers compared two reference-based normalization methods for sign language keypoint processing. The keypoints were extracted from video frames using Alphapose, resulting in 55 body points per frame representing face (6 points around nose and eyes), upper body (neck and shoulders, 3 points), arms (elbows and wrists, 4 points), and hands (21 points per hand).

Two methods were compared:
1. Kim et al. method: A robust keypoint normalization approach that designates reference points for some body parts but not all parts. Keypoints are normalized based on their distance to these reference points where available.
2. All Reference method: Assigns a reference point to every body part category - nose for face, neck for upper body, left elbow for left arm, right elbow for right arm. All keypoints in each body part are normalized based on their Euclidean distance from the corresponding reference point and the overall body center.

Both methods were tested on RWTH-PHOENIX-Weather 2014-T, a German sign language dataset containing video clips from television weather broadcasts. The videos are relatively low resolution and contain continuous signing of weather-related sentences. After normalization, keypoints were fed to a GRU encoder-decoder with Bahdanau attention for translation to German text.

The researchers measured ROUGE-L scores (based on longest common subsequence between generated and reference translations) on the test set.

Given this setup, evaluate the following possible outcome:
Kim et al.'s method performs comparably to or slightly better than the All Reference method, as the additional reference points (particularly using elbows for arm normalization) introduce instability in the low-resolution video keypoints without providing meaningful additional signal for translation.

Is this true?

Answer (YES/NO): YES